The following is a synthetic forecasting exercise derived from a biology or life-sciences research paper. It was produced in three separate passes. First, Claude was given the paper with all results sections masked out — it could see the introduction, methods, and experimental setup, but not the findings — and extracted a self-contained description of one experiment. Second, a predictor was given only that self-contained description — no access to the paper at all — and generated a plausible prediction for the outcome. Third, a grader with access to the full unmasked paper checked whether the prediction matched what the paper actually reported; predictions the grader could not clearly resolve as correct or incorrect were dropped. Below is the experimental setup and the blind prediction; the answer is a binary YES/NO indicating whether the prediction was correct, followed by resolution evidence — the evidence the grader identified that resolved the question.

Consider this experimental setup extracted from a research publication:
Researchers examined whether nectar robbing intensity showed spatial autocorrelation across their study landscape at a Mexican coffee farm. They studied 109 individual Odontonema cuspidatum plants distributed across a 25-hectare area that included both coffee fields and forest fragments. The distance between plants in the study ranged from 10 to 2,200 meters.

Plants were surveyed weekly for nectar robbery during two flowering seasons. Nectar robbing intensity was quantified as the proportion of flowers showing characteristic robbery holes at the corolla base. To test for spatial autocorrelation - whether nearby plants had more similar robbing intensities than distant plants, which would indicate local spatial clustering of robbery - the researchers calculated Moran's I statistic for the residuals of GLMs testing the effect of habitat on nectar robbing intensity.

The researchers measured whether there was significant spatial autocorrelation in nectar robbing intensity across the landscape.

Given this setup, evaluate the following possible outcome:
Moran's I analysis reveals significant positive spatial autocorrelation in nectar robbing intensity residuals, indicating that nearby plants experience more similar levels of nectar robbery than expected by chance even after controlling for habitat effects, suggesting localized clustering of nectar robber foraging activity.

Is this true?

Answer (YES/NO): NO